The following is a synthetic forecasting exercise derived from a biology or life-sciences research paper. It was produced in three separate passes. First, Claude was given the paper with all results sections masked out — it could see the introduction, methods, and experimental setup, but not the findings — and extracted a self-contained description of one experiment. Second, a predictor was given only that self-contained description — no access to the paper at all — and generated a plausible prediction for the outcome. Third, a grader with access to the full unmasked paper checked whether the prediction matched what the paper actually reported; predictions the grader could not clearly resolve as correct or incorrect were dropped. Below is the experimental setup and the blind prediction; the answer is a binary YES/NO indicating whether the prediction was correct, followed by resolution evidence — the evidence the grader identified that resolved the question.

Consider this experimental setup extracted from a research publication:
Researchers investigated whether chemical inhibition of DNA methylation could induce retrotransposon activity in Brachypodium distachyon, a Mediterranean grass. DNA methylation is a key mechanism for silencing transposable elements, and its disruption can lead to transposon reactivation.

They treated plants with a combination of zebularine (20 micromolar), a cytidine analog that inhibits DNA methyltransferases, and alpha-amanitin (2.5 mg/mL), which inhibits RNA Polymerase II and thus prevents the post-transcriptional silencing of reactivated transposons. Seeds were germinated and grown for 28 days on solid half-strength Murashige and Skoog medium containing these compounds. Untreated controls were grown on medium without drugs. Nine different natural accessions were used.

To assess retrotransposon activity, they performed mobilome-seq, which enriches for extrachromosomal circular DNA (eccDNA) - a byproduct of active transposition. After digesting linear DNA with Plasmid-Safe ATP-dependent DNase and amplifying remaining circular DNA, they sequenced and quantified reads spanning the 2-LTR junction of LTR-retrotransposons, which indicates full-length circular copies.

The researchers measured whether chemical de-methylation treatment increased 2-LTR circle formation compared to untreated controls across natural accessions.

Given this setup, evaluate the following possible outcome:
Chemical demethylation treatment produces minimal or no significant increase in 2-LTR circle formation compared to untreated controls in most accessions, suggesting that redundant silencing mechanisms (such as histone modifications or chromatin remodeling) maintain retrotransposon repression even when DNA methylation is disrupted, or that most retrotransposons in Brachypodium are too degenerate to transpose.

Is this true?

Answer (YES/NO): YES